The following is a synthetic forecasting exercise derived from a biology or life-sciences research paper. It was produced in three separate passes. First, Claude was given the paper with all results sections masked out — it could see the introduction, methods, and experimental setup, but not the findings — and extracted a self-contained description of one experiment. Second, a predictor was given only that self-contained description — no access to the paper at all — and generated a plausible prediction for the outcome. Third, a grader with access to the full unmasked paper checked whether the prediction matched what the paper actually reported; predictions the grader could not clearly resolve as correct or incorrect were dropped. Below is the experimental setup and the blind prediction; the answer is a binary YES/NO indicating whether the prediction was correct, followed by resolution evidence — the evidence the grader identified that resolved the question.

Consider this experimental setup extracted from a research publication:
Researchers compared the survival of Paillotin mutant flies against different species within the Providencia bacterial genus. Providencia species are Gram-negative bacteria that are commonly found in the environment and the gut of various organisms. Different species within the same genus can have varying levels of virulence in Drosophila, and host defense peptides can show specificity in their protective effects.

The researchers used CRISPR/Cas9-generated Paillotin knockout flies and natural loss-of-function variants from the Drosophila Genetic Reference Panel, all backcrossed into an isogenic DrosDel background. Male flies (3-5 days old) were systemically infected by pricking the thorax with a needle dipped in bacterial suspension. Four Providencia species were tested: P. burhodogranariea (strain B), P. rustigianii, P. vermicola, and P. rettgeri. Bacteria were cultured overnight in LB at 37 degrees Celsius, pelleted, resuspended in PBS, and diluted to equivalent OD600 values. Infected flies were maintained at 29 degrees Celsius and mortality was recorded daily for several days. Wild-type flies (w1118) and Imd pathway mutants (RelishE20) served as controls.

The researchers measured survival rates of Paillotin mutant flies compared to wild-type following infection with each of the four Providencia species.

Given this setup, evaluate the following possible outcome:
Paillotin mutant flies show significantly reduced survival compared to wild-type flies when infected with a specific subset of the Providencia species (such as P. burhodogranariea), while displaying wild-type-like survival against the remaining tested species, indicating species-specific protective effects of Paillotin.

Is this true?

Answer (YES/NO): YES